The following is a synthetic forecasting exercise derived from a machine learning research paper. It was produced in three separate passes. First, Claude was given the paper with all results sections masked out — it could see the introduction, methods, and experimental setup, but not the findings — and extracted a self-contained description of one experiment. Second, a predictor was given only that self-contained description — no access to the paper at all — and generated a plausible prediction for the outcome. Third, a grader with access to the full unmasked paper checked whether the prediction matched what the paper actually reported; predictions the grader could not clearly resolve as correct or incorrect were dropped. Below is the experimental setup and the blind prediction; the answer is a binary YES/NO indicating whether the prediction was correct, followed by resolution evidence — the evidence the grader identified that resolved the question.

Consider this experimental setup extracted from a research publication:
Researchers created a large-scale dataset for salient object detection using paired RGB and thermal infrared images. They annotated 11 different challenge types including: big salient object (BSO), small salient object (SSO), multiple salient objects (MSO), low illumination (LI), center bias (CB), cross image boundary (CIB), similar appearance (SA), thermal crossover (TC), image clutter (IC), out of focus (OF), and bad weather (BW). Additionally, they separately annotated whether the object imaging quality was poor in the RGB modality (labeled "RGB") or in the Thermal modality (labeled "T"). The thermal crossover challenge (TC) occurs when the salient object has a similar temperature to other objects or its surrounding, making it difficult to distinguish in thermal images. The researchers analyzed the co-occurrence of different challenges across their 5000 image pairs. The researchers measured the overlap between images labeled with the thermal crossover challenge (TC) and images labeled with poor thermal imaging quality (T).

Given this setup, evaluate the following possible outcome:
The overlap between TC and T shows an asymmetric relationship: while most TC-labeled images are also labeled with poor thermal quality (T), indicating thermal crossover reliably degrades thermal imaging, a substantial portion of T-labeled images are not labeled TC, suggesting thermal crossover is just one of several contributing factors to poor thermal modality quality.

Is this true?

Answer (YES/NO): NO